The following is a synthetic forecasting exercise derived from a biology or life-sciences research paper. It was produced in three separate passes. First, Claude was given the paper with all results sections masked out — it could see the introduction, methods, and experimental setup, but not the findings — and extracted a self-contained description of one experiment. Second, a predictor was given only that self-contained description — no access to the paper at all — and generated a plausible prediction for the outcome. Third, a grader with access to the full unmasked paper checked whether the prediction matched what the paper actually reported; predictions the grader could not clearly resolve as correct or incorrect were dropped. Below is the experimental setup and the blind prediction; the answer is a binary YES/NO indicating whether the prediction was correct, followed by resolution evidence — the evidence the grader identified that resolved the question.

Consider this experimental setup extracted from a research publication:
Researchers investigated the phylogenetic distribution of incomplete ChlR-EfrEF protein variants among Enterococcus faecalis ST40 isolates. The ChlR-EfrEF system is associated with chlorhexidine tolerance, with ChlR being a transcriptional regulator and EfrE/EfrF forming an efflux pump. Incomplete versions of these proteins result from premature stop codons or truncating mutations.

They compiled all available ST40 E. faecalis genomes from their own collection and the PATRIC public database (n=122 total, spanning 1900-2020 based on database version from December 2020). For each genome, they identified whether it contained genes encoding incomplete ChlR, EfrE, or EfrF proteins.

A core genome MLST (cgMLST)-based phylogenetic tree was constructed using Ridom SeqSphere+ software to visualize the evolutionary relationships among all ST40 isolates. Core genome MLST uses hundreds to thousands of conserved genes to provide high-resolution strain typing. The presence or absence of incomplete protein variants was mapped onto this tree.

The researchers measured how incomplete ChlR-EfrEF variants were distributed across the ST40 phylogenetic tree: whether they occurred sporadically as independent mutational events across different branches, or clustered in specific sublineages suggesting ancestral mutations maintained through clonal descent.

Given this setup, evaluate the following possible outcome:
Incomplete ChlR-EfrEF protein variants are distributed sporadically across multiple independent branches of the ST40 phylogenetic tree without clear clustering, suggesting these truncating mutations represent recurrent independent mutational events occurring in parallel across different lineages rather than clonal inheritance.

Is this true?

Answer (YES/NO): NO